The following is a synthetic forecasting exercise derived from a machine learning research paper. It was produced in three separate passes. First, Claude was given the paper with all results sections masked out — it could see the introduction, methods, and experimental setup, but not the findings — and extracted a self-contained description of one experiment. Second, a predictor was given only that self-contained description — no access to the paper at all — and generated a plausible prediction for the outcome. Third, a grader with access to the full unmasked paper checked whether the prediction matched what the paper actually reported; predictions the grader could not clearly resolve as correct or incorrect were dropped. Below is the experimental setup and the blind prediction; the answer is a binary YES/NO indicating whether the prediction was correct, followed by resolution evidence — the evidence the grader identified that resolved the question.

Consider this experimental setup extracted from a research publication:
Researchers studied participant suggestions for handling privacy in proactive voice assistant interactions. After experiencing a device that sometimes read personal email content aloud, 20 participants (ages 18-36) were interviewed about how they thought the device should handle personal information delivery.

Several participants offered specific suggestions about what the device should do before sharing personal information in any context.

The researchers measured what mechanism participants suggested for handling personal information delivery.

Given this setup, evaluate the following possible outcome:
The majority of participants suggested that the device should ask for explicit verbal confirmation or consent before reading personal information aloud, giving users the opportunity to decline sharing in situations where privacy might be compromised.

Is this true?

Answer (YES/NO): NO